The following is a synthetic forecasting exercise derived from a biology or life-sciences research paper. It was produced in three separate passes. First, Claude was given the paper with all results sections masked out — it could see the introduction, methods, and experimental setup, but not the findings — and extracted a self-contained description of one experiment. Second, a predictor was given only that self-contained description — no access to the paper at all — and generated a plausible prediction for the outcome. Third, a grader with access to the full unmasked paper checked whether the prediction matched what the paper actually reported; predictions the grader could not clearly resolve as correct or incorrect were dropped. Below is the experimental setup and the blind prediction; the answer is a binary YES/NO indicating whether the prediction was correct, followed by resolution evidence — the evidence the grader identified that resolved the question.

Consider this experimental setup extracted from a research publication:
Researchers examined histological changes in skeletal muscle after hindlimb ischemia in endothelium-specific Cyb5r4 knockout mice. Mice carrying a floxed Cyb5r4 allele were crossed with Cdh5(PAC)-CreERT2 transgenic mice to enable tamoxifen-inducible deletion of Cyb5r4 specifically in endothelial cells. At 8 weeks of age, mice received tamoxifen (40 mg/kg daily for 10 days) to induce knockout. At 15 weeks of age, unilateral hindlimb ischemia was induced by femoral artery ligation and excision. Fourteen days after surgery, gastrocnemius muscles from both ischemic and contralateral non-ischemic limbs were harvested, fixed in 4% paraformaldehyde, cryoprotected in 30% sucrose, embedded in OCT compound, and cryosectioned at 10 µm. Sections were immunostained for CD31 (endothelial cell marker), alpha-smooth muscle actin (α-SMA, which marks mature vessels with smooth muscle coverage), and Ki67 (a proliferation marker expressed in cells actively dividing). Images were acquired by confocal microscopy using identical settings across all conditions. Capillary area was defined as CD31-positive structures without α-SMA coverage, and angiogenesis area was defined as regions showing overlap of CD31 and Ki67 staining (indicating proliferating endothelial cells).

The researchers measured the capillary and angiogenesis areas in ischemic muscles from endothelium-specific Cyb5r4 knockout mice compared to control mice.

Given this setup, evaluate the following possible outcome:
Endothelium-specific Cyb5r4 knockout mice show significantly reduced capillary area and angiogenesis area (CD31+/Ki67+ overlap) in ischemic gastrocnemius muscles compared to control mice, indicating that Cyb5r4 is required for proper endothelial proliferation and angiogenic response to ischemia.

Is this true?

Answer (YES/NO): YES